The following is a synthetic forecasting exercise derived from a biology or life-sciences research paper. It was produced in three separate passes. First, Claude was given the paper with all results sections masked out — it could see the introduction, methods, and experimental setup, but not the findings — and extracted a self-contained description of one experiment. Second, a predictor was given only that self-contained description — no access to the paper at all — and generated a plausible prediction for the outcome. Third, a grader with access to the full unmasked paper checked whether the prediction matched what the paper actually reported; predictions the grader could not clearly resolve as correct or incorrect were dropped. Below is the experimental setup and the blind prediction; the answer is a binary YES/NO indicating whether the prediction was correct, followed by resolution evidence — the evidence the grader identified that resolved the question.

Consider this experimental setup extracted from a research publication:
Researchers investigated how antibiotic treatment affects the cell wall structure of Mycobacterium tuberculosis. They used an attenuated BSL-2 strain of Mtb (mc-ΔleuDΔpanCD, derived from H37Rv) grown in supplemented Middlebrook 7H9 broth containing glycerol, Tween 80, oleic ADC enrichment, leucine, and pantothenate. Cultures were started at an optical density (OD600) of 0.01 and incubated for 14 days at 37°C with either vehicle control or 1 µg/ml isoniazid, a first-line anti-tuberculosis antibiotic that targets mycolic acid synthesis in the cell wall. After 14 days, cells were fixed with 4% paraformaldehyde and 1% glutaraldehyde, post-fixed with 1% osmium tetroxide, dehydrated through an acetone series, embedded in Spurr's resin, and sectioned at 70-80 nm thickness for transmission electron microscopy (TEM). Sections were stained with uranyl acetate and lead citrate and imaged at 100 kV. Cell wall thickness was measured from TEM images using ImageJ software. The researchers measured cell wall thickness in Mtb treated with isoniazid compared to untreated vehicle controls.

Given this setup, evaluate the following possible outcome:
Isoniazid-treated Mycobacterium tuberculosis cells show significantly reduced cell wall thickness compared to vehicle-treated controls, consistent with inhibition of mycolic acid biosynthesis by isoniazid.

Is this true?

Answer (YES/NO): NO